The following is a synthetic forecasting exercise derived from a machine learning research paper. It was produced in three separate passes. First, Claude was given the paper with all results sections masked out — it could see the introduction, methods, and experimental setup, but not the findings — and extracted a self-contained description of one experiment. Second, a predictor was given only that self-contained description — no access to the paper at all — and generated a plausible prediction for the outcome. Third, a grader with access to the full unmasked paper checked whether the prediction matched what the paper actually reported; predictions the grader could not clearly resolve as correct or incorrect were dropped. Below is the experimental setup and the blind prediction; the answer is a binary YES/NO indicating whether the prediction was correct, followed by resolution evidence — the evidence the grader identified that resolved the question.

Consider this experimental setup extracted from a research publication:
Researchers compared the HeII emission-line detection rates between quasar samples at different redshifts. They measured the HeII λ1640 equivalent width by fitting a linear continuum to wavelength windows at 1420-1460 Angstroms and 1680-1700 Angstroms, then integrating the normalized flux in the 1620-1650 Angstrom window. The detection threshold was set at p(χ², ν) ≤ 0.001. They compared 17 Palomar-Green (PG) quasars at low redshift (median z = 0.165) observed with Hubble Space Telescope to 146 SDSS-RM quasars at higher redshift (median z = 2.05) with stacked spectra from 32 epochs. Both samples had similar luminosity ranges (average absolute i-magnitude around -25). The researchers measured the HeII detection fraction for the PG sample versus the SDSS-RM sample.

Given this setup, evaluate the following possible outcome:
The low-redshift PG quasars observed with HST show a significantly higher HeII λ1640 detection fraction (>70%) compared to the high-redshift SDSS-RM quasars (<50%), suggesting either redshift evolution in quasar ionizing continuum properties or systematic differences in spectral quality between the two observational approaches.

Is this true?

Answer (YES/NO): NO